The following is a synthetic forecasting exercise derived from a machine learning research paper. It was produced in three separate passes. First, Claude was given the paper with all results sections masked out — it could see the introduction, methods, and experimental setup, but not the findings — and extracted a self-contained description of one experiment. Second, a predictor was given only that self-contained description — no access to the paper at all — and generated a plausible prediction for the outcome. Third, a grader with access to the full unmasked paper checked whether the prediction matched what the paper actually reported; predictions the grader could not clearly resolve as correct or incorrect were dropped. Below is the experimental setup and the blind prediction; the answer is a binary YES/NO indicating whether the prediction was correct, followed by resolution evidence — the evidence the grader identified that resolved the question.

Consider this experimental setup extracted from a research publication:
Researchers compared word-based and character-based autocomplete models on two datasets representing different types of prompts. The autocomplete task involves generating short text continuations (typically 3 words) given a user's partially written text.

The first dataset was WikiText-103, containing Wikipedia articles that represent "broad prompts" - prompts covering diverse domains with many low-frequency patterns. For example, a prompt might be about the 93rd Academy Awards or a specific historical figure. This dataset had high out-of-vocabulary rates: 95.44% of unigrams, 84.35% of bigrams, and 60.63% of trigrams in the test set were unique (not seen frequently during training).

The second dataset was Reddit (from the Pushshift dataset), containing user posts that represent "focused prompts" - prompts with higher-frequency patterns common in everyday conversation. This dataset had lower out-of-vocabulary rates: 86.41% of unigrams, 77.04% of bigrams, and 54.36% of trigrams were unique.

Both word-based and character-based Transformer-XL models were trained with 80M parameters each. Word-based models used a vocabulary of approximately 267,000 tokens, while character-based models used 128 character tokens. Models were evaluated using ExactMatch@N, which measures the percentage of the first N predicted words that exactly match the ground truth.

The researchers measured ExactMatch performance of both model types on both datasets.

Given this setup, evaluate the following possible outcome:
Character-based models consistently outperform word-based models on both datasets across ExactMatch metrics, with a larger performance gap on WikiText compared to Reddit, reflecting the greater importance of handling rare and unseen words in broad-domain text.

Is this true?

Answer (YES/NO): NO